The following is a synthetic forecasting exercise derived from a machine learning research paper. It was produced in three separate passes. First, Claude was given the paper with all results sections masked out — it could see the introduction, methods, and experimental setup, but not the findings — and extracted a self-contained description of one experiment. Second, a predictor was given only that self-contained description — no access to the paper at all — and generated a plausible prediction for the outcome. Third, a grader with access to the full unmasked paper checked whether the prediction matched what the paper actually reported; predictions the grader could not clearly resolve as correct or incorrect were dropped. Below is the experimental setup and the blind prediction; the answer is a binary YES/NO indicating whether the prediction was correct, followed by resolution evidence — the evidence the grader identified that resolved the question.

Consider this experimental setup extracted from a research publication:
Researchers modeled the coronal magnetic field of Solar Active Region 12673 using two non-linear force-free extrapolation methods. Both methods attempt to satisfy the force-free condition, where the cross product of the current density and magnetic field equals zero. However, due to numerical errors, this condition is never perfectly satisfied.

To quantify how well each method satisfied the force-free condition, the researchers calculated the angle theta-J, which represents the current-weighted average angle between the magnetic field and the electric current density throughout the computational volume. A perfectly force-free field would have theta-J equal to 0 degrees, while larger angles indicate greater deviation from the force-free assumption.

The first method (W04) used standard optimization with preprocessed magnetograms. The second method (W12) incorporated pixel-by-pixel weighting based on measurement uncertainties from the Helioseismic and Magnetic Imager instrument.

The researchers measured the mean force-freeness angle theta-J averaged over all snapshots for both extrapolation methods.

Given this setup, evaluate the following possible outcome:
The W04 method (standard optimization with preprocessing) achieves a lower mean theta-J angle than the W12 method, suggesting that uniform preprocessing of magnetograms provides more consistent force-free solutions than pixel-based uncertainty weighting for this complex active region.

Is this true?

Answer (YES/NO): NO